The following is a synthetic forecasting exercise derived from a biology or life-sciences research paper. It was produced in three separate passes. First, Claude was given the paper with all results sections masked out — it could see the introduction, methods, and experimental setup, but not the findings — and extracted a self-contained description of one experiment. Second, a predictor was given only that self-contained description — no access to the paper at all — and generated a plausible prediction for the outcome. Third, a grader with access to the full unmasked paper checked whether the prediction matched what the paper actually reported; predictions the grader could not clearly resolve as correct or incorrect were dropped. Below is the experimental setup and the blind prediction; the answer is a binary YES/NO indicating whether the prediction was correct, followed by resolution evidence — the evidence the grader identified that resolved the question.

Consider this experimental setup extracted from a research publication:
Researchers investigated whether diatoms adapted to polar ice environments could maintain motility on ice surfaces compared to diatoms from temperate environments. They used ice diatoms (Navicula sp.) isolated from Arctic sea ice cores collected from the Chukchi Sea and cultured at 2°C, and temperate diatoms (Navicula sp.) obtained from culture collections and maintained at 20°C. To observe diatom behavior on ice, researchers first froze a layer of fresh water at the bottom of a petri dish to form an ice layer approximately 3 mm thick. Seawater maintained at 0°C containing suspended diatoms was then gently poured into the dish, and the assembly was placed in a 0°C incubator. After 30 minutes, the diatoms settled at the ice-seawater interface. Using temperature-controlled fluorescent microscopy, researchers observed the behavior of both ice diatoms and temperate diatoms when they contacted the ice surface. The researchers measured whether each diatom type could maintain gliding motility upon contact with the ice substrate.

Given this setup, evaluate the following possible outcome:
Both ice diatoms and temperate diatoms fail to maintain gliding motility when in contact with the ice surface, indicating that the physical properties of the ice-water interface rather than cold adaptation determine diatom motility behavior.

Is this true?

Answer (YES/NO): NO